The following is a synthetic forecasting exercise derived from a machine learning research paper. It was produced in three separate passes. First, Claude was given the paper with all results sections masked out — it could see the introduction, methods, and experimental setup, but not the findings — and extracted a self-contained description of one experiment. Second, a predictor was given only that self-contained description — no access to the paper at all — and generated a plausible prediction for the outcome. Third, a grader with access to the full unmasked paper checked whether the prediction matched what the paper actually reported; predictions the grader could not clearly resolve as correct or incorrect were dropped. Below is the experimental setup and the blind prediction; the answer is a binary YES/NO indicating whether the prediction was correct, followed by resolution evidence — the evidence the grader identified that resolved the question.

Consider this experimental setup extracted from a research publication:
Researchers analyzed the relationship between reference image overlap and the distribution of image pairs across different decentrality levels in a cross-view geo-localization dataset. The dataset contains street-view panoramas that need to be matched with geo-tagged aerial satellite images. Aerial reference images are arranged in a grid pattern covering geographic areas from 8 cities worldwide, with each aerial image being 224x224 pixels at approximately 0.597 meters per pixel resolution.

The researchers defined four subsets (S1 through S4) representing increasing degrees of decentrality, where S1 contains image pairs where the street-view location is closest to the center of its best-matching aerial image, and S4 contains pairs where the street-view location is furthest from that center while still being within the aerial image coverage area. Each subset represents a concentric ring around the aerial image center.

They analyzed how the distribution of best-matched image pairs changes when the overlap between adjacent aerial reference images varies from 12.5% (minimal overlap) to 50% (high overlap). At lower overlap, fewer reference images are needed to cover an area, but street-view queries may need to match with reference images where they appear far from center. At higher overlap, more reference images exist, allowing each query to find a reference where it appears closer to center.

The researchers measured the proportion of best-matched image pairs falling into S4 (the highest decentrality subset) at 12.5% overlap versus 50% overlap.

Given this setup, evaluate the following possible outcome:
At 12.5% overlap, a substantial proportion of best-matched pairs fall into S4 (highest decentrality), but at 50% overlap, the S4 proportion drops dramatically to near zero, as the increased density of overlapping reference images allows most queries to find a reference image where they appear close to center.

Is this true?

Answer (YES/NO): YES